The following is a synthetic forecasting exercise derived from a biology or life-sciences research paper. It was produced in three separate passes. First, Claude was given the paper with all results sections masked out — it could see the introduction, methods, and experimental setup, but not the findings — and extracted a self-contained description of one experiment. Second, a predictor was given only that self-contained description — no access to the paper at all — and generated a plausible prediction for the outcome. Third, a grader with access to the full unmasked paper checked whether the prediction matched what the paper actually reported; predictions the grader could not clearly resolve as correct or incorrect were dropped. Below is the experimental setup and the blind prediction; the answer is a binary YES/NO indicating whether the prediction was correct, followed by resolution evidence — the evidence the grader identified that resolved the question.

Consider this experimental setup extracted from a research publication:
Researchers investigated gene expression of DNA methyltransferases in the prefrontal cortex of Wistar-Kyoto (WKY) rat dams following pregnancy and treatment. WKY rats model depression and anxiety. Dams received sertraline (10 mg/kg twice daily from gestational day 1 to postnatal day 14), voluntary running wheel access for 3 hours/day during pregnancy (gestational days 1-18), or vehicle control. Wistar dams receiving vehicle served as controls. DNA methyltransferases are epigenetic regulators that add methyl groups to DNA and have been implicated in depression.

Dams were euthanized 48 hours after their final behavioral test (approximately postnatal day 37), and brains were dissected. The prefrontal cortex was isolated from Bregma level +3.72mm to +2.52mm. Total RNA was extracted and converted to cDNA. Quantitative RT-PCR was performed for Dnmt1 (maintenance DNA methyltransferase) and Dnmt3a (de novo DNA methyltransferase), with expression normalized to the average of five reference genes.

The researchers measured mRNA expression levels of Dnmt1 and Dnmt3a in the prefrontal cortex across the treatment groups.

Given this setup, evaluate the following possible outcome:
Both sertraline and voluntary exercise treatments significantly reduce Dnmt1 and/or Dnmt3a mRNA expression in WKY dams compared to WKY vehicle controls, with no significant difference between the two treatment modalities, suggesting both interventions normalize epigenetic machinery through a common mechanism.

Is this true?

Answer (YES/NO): NO